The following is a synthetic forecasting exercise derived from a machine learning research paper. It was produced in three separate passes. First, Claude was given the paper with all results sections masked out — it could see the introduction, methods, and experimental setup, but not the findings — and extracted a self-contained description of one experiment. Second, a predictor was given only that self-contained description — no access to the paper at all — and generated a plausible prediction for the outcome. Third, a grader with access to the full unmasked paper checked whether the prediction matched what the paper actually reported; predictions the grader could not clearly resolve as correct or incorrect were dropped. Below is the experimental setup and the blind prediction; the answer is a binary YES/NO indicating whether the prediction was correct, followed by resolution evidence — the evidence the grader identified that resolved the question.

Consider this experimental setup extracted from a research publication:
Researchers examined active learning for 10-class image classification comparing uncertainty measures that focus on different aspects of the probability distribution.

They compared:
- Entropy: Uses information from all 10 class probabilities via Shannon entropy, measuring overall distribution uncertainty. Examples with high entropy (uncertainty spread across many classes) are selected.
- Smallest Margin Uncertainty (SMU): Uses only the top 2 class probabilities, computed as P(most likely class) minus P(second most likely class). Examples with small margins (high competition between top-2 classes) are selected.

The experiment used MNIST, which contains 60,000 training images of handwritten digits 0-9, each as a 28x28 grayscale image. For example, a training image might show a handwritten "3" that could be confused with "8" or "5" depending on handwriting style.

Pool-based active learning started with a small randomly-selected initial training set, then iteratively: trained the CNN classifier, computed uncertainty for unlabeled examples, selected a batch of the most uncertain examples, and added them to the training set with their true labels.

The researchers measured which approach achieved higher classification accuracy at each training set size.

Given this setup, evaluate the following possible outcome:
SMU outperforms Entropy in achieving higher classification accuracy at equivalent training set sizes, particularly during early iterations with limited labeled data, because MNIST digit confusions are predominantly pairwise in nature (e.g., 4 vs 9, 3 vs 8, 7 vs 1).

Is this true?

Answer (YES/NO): NO